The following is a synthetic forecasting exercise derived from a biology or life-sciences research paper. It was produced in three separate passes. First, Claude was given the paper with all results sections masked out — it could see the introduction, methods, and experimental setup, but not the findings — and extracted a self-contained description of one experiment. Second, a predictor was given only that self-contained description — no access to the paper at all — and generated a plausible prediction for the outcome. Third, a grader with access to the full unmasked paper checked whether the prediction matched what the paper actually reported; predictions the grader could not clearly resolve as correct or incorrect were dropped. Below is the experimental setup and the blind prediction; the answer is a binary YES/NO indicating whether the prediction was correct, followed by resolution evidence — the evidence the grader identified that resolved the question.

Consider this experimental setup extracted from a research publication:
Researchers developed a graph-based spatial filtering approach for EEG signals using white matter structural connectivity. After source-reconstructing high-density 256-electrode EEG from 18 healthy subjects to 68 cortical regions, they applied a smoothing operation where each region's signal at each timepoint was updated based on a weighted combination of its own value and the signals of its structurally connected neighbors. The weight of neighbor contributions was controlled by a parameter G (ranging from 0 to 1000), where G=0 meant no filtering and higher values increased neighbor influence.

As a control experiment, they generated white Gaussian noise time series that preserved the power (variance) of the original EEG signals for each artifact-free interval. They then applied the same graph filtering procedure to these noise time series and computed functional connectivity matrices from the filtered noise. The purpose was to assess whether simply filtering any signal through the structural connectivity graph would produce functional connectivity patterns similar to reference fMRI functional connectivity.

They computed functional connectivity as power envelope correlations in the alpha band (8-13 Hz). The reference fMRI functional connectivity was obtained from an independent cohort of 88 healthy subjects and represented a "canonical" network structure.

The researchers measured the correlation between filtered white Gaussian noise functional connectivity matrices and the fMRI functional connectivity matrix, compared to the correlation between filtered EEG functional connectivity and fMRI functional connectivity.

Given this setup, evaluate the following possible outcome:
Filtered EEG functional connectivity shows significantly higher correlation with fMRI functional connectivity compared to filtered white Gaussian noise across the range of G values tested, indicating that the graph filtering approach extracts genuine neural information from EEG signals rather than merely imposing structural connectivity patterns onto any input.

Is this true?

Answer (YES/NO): NO